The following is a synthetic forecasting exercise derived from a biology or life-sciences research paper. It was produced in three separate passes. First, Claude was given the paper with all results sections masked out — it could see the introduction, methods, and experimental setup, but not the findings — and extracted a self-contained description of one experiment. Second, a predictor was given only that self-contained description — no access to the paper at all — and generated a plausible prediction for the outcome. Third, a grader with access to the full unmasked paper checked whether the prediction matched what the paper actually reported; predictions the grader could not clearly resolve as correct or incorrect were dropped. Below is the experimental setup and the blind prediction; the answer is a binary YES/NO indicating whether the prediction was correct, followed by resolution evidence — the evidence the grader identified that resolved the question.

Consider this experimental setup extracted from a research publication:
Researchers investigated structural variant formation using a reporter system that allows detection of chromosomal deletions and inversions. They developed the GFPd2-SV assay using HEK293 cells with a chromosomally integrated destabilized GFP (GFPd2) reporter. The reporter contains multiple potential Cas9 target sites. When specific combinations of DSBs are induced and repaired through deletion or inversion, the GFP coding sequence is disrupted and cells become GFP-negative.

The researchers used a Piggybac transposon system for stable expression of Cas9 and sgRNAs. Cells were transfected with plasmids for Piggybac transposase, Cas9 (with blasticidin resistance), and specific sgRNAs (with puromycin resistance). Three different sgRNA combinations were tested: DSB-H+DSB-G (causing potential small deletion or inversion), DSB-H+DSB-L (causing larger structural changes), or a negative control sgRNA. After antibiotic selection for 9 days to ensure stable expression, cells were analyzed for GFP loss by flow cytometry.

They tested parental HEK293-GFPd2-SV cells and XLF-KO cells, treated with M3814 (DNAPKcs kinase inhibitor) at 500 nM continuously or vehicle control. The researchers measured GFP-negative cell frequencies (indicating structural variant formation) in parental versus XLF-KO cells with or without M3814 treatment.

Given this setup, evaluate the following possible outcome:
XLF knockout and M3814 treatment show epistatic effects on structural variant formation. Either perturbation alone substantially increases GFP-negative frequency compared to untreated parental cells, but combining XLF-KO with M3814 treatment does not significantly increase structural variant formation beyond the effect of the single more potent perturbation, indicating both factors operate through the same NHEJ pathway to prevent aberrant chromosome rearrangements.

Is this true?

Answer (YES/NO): YES